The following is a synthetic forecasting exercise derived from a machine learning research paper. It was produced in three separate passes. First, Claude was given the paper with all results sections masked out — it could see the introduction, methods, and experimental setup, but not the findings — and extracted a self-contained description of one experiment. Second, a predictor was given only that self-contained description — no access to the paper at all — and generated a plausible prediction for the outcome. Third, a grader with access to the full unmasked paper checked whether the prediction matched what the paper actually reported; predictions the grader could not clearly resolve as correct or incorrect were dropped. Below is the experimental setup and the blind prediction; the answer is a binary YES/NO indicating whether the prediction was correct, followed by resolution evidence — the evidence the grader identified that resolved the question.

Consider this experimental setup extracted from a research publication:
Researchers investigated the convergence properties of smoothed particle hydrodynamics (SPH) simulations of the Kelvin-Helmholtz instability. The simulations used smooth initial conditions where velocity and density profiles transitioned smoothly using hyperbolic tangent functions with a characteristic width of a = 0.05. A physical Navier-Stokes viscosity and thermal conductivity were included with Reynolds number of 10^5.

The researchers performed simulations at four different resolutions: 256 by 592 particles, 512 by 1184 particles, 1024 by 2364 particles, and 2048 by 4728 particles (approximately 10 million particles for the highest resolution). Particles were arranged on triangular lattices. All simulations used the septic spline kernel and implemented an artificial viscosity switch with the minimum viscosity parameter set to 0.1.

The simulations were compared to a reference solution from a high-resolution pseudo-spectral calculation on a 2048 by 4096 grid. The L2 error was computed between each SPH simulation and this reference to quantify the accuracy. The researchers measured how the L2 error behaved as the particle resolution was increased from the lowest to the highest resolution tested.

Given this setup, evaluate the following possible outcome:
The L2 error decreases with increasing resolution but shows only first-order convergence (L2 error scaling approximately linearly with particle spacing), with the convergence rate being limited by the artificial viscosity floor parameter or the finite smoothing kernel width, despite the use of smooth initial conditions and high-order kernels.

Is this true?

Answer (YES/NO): NO